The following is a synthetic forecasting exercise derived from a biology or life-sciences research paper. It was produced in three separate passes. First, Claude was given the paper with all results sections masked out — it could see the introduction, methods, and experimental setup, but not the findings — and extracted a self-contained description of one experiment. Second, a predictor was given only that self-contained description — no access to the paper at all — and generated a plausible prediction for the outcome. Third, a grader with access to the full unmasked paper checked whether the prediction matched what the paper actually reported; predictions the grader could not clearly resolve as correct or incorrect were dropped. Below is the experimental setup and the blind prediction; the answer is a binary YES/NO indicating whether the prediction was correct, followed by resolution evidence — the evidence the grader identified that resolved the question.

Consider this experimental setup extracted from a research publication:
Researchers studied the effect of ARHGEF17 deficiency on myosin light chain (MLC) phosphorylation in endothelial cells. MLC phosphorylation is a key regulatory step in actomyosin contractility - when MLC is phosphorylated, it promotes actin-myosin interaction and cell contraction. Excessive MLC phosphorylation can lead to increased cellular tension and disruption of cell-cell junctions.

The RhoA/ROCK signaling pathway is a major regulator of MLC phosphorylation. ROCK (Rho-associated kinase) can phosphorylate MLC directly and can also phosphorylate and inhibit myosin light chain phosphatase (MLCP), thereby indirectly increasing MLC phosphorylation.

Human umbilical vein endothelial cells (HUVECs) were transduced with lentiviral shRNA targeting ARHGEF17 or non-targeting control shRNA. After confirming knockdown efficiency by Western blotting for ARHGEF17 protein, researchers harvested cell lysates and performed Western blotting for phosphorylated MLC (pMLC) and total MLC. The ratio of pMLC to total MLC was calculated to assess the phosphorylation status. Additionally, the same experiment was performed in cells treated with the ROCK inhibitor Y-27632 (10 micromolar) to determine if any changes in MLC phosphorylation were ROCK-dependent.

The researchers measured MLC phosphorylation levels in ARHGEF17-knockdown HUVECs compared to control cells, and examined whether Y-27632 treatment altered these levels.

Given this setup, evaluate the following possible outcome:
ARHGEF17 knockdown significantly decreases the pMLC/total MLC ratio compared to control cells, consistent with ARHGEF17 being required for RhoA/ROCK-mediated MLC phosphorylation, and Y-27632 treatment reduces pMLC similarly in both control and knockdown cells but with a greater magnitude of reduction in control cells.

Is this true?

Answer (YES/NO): NO